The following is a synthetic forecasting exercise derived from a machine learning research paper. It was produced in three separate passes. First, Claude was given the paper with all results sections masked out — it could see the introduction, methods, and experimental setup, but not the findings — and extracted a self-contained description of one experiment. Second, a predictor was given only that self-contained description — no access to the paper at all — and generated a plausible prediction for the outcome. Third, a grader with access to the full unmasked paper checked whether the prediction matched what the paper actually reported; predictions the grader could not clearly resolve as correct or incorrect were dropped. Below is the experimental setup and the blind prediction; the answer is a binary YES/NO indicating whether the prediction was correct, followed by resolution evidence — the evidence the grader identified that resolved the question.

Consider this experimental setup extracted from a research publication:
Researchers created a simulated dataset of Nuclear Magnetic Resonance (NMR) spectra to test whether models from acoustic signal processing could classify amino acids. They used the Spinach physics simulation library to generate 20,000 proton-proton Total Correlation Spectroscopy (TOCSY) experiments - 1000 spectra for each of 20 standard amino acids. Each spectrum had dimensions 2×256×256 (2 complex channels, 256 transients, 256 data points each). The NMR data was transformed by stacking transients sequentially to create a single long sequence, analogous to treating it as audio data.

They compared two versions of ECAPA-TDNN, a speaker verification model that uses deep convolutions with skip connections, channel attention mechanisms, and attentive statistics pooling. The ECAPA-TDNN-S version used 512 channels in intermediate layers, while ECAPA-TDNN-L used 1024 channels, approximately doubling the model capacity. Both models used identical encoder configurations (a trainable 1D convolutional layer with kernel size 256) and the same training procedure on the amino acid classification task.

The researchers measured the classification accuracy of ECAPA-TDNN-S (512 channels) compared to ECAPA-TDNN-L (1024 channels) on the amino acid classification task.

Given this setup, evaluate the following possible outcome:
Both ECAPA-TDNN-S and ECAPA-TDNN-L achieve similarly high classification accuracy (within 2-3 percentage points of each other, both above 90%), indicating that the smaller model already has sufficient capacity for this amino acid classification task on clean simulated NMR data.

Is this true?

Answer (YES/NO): YES